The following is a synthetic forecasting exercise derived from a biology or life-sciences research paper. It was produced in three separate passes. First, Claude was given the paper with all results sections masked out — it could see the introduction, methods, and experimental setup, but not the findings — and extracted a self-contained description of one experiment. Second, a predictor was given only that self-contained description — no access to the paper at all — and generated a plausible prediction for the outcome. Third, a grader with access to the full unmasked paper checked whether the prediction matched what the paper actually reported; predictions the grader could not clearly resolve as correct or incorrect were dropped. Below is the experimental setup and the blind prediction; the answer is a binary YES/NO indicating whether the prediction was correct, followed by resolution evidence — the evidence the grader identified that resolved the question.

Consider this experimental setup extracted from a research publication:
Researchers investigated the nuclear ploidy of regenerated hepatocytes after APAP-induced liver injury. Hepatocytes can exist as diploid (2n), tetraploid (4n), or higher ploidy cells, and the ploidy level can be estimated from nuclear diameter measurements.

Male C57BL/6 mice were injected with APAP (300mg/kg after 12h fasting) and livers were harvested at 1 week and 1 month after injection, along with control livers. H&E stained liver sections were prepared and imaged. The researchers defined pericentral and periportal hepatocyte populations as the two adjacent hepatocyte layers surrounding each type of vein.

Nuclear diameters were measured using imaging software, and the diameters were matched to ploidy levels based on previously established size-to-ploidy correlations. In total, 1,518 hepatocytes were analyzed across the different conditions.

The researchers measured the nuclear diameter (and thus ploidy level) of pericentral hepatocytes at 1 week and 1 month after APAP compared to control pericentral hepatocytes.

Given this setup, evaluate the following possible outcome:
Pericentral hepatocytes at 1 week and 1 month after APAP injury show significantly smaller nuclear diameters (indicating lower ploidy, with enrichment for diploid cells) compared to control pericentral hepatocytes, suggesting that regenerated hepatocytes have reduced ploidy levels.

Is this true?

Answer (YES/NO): NO